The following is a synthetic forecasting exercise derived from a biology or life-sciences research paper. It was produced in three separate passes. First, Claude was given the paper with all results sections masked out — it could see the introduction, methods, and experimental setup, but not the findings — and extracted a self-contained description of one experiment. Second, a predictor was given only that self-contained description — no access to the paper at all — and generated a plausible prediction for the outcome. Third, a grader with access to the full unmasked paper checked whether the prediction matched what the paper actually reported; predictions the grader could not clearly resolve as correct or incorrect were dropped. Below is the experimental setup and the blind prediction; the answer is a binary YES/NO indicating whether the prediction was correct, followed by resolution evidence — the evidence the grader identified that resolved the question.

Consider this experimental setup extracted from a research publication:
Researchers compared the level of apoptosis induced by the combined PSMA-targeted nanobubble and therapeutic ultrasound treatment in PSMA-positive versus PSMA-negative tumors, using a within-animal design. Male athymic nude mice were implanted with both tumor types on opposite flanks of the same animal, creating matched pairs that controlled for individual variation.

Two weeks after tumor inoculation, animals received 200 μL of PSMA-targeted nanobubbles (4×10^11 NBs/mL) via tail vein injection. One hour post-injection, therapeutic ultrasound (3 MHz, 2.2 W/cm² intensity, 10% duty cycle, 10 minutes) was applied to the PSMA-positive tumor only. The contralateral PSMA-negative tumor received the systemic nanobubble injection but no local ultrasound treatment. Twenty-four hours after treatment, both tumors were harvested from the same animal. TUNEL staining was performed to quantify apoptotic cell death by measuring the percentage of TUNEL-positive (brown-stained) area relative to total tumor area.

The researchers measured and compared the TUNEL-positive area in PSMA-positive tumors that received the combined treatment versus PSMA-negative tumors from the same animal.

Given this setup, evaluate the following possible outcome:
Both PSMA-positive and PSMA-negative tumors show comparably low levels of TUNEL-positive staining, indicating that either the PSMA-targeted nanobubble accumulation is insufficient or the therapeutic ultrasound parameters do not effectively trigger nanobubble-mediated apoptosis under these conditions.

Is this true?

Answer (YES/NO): NO